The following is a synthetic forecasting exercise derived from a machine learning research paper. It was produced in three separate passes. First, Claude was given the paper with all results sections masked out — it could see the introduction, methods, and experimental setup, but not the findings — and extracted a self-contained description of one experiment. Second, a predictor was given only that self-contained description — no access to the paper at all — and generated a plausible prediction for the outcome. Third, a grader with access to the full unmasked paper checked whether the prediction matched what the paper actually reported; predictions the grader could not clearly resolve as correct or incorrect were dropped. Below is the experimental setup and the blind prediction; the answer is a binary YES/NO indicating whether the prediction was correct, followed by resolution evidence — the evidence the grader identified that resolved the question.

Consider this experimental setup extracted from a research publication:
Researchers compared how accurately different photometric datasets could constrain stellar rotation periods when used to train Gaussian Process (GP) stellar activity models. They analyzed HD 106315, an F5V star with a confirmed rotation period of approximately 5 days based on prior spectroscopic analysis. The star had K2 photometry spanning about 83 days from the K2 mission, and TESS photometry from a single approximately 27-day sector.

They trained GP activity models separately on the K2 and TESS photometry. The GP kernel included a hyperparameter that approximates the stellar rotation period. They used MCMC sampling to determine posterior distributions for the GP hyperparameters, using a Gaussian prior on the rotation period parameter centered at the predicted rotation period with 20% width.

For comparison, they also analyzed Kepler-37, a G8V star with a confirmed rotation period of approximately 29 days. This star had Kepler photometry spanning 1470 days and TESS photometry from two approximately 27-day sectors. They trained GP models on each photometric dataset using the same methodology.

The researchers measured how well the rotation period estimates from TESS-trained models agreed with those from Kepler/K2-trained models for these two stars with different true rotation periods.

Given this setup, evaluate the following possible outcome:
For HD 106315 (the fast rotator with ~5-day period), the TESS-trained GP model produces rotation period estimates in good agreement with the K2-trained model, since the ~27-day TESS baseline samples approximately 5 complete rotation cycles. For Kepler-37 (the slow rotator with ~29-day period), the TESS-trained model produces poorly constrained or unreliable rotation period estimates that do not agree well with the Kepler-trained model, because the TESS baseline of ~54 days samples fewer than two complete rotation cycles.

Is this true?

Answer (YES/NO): YES